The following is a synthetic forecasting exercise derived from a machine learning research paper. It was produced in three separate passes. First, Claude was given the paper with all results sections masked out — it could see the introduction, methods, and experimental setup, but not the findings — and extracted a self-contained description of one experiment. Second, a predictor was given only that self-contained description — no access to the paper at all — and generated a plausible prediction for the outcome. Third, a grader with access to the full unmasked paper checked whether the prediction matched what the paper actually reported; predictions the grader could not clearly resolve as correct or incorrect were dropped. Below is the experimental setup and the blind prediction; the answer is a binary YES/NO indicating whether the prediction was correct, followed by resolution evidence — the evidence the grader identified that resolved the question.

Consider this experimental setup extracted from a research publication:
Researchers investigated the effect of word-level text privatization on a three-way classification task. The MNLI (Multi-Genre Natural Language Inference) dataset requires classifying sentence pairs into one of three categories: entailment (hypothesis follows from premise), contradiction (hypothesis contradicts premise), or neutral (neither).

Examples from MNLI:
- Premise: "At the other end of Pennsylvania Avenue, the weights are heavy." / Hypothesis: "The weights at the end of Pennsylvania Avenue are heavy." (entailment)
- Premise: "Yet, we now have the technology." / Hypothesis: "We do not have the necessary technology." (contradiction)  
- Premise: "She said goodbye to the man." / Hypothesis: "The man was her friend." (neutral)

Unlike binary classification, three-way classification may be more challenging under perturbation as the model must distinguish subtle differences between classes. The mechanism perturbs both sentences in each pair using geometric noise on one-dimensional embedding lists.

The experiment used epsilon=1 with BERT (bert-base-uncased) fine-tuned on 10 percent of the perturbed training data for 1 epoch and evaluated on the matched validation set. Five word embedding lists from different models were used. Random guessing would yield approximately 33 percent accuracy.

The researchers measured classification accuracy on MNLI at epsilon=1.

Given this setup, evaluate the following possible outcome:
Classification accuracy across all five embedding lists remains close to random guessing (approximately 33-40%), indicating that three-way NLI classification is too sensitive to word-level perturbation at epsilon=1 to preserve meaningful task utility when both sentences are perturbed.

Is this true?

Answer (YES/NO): NO